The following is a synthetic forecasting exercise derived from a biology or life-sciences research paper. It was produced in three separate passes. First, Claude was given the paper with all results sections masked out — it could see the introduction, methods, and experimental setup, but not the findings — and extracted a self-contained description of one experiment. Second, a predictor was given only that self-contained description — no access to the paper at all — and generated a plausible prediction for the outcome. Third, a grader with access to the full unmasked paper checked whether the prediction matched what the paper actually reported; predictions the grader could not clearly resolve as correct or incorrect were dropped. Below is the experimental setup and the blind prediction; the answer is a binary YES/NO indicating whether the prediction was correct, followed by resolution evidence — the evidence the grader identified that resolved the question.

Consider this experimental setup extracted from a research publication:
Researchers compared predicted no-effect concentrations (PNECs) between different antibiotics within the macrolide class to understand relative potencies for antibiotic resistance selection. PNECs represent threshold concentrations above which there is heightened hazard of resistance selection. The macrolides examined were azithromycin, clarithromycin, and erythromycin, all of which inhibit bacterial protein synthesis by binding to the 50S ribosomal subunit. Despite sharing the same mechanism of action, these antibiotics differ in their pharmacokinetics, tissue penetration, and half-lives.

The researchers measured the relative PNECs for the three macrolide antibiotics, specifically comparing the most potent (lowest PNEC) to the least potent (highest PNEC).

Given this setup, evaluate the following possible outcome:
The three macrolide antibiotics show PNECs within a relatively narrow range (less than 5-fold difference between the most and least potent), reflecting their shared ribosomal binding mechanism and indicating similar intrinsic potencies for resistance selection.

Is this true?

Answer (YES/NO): YES